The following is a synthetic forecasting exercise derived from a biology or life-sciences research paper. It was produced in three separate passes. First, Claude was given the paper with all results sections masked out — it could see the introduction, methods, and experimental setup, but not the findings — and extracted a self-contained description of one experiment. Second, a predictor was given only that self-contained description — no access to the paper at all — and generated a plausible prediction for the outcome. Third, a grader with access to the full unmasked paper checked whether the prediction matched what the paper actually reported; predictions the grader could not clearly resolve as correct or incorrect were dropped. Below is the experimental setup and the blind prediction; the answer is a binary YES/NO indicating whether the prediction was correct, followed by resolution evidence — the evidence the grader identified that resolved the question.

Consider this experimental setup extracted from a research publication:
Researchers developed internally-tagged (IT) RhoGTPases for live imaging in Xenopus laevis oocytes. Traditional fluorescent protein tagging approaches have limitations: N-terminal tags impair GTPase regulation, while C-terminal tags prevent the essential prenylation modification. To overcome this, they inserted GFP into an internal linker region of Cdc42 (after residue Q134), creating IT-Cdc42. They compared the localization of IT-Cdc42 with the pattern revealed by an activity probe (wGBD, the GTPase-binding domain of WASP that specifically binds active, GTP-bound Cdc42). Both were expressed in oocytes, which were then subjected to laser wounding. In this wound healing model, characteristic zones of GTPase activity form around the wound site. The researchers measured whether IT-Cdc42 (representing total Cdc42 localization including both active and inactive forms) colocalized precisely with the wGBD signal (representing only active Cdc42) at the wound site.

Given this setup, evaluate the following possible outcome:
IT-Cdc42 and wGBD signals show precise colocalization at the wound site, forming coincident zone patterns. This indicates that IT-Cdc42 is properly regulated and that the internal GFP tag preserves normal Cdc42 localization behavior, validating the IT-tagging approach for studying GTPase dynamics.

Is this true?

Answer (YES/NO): NO